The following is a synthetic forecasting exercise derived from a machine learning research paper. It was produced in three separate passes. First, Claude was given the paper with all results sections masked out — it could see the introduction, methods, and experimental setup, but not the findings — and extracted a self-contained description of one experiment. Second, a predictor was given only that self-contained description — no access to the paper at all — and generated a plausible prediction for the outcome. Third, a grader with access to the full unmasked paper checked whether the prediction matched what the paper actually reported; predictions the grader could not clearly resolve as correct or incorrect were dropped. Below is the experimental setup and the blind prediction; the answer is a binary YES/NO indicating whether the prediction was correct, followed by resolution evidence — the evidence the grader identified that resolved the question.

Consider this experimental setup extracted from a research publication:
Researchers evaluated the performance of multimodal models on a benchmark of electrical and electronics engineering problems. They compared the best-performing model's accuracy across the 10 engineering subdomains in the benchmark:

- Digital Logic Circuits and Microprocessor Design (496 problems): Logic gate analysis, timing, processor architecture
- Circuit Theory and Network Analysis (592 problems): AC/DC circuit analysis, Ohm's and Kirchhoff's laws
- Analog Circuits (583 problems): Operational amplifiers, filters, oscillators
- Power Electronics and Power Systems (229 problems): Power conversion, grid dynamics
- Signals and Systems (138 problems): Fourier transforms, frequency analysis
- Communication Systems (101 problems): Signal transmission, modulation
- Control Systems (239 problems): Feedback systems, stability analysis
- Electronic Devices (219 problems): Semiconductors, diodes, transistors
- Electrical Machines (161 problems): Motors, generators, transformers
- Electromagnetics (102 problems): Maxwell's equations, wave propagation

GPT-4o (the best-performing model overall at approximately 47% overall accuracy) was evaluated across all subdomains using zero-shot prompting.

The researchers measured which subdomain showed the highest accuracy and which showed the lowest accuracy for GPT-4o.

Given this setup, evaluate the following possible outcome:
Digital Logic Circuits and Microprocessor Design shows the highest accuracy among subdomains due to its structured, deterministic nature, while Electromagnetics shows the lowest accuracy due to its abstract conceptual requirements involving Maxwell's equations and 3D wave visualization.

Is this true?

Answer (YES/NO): NO